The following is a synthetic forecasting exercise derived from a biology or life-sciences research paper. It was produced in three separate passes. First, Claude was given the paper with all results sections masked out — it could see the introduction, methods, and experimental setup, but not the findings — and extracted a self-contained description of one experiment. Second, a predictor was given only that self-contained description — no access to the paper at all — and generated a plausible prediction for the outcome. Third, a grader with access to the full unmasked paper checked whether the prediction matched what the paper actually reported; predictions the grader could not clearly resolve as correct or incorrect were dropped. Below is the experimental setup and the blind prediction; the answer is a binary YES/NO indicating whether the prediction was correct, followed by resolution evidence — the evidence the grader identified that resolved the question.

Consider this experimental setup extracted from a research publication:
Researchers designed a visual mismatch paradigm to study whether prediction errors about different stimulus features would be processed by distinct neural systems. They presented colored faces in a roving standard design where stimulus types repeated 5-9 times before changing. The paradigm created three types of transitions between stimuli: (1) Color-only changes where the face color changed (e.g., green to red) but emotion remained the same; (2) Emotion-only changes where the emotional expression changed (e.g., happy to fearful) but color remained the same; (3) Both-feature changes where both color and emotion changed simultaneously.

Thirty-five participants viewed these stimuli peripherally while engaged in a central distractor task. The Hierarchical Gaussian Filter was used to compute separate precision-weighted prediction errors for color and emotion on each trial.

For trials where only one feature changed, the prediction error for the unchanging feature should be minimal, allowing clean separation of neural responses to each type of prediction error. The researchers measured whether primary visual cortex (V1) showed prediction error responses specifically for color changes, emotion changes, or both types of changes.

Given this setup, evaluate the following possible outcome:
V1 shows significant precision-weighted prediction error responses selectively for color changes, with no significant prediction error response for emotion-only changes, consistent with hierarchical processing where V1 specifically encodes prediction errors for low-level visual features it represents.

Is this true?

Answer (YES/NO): NO